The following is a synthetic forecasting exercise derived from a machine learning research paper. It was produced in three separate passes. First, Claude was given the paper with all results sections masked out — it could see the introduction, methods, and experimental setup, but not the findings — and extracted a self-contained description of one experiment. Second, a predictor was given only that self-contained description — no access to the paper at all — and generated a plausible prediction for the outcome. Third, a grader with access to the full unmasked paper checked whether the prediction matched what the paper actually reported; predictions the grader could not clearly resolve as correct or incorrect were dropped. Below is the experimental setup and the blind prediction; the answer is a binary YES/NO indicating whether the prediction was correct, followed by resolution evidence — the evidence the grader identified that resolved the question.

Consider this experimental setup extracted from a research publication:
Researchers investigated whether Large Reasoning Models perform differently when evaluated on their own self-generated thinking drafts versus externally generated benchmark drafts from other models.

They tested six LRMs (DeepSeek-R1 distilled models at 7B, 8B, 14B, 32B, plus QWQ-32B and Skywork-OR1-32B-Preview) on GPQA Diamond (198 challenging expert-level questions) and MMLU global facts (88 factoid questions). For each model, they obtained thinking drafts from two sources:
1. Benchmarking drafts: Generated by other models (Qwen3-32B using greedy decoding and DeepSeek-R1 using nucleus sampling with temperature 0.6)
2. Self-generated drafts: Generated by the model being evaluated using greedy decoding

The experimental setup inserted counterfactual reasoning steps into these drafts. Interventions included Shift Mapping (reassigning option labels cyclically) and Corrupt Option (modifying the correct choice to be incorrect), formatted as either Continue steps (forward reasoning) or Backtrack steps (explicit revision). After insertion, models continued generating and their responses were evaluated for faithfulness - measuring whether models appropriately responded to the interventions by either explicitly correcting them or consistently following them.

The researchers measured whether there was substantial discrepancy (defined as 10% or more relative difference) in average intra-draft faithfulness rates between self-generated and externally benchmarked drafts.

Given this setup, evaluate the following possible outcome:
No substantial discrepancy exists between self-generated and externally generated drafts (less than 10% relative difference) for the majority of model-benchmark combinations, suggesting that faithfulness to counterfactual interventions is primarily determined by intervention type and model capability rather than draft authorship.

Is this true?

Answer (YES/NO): YES